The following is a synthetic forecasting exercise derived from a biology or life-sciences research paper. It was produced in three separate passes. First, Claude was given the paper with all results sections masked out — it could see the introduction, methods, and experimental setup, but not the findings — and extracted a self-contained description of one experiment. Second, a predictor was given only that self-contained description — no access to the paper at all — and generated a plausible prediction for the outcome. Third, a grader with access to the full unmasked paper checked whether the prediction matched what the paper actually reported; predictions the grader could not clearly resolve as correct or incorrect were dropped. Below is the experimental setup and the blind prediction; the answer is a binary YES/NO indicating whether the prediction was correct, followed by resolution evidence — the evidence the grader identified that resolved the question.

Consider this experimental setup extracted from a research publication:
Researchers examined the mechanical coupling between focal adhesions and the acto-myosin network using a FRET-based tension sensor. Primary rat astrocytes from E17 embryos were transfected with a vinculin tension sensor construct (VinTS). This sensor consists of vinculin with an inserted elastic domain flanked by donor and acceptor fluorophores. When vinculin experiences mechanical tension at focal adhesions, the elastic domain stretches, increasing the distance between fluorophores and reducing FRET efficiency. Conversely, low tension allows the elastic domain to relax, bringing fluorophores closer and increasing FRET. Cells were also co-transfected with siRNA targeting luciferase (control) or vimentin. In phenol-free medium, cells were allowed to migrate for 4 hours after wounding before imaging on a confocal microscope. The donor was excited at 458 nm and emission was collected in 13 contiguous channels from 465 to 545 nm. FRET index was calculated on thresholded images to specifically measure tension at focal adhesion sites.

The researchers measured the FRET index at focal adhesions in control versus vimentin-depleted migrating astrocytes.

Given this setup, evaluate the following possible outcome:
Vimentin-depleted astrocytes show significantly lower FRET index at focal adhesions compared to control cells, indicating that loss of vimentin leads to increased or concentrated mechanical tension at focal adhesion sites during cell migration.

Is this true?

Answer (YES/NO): YES